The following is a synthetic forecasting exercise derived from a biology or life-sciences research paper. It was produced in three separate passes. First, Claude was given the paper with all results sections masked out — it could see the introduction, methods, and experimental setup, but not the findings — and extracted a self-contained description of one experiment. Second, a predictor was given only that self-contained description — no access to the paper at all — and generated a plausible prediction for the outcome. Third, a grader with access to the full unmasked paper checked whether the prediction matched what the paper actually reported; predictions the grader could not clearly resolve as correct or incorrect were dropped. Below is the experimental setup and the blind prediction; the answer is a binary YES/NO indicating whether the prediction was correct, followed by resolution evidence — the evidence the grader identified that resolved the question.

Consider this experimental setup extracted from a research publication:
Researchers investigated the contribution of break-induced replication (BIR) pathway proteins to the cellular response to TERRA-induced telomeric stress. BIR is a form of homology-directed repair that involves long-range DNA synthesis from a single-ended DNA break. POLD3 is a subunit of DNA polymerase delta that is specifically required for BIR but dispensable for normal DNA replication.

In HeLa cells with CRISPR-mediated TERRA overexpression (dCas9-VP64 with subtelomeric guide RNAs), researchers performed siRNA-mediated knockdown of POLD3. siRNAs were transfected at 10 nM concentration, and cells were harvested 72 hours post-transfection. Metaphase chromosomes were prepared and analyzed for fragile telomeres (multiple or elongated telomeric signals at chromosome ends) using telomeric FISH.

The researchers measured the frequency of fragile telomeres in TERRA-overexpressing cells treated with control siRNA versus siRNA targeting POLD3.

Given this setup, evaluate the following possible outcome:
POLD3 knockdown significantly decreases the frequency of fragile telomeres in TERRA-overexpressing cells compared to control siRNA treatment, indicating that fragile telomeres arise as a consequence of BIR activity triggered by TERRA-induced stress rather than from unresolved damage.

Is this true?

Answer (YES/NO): NO